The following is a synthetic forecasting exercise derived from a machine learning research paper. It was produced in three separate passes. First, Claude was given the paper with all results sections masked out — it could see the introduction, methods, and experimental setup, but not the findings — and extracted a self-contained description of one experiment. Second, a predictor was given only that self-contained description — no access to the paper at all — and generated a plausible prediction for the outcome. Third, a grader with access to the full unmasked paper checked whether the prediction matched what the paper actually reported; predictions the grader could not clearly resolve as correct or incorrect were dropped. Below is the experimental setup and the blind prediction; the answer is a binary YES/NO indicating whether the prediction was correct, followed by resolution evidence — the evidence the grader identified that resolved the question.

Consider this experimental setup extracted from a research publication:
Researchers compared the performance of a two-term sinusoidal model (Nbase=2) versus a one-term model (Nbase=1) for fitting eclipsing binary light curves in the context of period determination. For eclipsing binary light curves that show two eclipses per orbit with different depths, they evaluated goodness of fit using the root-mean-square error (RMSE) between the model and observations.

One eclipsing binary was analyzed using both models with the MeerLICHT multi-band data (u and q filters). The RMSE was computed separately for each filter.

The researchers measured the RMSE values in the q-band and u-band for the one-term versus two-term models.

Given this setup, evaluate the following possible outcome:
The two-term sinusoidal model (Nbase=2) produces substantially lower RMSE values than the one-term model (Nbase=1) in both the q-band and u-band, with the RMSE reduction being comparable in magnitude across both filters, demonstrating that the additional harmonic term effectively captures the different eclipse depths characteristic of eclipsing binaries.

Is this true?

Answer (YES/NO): NO